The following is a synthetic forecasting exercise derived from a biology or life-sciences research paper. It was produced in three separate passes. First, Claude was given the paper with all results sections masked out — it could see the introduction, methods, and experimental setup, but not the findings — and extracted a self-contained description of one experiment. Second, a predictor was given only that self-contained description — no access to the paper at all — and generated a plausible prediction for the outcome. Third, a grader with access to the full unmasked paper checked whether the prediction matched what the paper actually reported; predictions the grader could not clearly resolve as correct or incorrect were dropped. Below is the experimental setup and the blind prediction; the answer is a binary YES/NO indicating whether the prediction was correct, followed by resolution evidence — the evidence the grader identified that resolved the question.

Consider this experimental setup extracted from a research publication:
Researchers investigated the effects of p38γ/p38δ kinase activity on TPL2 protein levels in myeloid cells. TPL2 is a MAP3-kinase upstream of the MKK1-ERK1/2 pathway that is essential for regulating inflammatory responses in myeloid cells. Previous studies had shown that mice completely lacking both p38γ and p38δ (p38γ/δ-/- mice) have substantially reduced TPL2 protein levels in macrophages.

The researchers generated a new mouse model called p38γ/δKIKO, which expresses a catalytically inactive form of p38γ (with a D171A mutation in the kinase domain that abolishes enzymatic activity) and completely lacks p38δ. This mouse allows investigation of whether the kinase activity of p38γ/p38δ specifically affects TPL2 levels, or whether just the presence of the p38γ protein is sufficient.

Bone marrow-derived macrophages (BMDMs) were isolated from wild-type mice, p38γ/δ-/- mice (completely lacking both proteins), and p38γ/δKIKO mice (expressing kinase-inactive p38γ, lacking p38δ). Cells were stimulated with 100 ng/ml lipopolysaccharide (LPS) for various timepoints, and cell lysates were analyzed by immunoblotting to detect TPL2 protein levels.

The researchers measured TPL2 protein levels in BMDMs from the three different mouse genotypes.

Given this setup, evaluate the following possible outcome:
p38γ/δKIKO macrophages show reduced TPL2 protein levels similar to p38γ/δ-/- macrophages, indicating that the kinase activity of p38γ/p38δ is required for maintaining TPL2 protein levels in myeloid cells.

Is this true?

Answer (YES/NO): NO